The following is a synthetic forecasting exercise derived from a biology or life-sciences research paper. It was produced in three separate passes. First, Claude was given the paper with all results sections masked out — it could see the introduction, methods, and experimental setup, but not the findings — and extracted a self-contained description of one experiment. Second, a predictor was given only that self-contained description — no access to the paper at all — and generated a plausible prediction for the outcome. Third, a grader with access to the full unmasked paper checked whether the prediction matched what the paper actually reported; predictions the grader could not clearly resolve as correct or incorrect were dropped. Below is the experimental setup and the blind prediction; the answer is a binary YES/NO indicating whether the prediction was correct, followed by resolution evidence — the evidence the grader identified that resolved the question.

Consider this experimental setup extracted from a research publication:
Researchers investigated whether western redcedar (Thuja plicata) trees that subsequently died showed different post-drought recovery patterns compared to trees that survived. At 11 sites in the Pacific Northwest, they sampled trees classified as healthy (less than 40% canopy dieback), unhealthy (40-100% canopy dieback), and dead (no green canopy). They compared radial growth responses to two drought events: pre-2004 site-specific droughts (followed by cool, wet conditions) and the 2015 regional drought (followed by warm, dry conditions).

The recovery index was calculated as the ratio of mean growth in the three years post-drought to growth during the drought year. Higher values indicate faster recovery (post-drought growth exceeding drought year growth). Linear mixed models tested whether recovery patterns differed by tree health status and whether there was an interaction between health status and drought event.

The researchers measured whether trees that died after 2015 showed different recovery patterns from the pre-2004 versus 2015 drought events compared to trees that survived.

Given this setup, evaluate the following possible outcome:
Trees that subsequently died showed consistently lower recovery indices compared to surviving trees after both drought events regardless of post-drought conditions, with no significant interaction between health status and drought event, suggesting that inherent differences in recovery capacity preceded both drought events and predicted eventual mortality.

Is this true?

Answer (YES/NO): NO